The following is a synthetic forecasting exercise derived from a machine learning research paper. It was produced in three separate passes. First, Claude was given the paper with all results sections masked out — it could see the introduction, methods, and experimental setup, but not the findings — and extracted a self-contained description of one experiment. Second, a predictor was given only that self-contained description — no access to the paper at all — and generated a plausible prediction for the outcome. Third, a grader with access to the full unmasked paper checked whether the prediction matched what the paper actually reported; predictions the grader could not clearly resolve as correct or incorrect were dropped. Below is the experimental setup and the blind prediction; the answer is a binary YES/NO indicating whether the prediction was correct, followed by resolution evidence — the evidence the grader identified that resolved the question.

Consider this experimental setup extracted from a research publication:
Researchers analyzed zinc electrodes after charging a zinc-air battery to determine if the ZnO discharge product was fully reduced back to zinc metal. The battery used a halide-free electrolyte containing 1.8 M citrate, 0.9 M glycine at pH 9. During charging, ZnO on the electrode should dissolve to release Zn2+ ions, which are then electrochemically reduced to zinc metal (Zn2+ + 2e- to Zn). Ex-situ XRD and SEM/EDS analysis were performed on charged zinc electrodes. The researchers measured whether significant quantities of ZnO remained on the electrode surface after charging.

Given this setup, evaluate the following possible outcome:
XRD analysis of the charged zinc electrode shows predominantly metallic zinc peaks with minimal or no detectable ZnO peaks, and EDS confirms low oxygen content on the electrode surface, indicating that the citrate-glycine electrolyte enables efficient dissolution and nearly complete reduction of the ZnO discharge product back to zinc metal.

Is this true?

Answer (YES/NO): NO